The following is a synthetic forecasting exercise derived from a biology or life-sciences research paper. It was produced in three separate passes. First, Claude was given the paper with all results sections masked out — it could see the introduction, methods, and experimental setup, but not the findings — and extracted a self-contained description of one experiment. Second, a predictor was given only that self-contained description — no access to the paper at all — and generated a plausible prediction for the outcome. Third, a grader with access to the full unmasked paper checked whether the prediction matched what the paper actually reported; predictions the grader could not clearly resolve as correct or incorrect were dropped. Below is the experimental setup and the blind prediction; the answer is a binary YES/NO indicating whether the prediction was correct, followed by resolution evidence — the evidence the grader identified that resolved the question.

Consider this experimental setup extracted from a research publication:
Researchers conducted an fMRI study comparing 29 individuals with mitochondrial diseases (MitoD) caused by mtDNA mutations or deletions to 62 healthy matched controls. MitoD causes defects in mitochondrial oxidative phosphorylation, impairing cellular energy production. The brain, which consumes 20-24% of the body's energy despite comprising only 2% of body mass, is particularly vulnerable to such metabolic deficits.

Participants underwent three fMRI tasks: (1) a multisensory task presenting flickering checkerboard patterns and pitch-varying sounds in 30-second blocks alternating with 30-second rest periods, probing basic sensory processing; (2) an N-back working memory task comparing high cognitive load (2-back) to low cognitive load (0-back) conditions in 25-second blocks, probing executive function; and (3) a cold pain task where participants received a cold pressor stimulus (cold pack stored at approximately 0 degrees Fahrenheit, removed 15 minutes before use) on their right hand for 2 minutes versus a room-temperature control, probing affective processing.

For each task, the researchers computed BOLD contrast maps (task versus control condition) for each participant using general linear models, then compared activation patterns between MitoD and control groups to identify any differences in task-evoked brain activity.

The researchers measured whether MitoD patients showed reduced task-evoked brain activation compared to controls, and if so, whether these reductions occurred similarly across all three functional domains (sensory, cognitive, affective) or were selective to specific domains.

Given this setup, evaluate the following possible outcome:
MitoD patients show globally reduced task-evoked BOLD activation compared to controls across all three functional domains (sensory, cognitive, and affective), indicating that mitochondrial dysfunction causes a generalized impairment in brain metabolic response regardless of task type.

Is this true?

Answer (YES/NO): NO